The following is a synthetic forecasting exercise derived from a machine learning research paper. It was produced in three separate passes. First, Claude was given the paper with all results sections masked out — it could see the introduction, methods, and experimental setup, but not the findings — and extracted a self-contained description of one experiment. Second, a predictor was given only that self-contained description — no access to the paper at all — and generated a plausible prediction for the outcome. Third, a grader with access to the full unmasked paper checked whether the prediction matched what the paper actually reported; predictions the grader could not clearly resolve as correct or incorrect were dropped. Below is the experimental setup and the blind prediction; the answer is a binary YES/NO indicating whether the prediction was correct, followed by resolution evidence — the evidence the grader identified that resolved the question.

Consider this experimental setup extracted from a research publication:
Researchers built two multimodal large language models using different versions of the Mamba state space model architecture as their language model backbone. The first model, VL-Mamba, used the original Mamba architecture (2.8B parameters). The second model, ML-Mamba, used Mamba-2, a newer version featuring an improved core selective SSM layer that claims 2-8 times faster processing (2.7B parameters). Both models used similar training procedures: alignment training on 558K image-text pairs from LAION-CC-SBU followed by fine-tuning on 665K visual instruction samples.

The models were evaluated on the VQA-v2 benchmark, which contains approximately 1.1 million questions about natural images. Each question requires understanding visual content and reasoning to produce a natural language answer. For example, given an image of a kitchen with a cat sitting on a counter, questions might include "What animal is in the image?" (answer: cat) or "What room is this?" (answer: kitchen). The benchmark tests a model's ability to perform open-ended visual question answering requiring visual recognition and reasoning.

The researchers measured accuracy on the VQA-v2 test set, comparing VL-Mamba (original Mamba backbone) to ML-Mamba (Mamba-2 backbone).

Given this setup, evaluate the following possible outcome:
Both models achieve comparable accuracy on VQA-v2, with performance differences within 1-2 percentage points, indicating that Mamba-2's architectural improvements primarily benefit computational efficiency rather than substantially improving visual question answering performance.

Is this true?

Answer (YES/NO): YES